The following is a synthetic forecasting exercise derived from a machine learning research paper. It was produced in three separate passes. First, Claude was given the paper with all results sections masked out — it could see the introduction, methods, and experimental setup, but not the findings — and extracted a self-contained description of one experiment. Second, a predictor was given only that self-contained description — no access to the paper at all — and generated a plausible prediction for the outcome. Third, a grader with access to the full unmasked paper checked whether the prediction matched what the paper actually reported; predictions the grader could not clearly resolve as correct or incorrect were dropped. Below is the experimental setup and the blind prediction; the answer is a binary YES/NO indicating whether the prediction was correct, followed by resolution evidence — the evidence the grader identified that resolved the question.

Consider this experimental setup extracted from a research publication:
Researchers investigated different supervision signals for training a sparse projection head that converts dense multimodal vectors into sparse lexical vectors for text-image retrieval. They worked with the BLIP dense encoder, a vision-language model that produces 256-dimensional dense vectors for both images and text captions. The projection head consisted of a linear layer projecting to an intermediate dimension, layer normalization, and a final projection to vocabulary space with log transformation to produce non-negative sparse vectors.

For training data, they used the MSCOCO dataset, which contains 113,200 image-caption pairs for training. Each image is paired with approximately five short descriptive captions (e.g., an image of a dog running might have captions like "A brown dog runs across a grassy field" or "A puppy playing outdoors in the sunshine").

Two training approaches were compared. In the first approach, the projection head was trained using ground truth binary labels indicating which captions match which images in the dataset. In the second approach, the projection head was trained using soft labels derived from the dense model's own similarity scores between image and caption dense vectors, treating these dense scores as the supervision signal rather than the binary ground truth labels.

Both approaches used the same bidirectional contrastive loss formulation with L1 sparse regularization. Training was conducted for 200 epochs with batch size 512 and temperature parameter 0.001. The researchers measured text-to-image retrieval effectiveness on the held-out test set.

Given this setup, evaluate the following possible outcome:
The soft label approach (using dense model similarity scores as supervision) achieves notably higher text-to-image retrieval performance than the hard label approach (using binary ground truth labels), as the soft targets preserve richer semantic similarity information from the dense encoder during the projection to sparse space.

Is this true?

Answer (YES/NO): YES